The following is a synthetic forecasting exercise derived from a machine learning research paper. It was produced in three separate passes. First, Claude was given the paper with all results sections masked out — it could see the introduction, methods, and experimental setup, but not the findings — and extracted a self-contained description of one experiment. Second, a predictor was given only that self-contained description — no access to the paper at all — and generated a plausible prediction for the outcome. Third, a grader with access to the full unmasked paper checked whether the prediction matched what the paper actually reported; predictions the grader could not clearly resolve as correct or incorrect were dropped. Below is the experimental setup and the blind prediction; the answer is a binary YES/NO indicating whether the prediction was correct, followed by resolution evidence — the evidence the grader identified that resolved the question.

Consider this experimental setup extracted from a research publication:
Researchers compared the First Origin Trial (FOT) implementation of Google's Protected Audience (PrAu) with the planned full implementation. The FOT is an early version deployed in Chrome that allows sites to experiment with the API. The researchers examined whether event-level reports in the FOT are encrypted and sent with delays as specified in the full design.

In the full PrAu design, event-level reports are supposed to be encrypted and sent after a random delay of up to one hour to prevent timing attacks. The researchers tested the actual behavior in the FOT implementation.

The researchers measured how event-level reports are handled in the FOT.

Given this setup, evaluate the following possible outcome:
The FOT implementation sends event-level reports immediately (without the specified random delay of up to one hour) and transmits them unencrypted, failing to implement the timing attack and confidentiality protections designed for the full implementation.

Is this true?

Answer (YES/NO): YES